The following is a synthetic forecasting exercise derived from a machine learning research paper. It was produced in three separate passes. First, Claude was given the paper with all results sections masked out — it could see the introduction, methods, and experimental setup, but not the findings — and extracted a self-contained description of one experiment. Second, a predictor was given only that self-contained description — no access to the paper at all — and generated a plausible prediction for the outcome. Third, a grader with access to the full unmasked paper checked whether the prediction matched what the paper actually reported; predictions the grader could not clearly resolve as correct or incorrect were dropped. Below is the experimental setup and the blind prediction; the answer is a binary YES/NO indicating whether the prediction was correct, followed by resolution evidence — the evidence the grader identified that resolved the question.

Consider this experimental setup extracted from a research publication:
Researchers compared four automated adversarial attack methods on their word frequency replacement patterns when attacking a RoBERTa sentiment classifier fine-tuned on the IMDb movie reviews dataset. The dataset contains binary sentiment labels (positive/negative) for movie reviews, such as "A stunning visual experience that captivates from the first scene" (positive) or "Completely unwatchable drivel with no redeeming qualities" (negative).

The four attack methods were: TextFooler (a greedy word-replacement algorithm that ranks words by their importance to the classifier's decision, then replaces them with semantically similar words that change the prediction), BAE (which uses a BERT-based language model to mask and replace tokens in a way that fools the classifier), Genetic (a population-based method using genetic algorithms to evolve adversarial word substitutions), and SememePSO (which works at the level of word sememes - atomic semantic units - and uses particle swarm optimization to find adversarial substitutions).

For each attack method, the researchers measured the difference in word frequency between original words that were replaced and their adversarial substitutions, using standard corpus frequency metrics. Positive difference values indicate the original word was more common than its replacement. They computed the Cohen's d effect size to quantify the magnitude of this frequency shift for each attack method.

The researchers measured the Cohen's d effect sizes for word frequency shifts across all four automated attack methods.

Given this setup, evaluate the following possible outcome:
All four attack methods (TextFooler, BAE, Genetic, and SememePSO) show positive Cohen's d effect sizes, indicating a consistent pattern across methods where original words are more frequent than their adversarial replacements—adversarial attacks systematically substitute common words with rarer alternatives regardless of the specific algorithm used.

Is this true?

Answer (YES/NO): YES